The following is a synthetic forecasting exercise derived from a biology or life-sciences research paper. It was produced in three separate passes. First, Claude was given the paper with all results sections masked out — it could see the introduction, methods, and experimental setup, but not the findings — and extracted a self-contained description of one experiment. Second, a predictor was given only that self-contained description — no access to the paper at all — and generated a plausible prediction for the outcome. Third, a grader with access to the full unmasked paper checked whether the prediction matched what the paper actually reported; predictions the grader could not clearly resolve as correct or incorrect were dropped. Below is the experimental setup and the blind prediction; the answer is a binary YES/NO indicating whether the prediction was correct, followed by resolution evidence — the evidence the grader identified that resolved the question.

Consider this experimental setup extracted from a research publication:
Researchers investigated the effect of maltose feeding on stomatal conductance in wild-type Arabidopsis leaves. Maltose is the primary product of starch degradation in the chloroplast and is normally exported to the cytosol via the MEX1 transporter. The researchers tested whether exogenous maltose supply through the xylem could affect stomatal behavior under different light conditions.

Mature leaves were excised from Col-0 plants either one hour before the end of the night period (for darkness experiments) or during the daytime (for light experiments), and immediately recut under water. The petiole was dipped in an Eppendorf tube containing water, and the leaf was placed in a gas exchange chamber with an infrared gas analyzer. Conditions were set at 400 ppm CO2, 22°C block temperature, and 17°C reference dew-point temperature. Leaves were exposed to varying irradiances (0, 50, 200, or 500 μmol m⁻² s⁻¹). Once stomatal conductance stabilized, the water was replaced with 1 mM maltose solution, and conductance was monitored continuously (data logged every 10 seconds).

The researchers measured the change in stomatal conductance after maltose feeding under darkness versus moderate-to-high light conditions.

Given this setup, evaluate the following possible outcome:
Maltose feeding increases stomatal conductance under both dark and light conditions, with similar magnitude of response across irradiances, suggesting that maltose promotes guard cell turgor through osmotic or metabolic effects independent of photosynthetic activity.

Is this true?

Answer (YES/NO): NO